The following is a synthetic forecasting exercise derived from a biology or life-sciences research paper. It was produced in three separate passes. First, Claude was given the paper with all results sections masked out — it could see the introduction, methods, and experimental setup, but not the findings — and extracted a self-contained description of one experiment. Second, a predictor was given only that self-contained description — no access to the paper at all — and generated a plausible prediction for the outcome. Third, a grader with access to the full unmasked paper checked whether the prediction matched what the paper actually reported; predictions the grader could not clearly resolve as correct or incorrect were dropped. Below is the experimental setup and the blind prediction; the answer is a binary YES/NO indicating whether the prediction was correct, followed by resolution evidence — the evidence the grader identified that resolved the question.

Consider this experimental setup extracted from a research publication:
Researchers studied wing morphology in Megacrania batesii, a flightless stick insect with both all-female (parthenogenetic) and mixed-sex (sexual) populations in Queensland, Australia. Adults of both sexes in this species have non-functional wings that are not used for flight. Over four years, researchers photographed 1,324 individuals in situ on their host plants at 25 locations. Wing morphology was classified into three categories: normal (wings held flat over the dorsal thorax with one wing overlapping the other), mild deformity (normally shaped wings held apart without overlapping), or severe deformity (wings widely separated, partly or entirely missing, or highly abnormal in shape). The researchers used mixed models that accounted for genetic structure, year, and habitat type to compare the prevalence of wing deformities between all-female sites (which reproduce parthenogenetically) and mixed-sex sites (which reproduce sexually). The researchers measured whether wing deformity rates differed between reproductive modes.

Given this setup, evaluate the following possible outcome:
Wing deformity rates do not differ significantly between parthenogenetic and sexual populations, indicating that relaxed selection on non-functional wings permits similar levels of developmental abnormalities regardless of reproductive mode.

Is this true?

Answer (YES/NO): NO